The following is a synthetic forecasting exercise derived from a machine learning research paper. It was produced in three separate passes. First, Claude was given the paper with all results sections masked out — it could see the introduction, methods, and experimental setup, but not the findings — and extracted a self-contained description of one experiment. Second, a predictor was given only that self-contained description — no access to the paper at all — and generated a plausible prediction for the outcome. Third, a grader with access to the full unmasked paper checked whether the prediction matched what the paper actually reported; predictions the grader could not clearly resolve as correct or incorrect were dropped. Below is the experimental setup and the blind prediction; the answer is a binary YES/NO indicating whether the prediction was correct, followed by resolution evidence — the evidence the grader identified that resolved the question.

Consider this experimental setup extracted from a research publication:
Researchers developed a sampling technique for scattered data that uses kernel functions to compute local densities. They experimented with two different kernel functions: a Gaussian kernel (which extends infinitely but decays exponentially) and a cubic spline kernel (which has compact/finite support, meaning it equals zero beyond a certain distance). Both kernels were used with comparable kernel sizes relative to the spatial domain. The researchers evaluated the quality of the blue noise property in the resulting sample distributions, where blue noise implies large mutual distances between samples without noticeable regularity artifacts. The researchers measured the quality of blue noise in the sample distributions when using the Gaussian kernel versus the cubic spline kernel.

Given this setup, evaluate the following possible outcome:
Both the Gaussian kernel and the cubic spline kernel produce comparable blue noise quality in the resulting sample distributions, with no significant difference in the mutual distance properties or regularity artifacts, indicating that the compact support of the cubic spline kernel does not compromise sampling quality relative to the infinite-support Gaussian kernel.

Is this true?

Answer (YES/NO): YES